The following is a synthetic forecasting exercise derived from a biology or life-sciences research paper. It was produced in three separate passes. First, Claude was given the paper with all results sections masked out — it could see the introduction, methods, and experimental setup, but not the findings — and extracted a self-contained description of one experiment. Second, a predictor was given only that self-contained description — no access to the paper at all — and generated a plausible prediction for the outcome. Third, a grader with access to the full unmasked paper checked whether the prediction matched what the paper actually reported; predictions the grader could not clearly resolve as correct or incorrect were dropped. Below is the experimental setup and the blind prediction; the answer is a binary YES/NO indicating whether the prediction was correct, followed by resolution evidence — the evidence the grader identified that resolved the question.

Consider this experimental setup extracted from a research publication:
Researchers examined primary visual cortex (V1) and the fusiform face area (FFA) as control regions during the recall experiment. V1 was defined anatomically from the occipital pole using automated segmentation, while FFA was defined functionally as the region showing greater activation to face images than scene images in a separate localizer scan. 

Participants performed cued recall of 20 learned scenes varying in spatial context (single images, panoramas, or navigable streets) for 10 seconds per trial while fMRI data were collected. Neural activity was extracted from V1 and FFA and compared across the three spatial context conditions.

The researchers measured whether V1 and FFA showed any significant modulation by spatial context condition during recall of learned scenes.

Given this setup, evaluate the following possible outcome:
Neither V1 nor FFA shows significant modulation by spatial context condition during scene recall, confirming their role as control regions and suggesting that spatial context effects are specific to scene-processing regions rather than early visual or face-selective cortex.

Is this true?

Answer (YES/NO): YES